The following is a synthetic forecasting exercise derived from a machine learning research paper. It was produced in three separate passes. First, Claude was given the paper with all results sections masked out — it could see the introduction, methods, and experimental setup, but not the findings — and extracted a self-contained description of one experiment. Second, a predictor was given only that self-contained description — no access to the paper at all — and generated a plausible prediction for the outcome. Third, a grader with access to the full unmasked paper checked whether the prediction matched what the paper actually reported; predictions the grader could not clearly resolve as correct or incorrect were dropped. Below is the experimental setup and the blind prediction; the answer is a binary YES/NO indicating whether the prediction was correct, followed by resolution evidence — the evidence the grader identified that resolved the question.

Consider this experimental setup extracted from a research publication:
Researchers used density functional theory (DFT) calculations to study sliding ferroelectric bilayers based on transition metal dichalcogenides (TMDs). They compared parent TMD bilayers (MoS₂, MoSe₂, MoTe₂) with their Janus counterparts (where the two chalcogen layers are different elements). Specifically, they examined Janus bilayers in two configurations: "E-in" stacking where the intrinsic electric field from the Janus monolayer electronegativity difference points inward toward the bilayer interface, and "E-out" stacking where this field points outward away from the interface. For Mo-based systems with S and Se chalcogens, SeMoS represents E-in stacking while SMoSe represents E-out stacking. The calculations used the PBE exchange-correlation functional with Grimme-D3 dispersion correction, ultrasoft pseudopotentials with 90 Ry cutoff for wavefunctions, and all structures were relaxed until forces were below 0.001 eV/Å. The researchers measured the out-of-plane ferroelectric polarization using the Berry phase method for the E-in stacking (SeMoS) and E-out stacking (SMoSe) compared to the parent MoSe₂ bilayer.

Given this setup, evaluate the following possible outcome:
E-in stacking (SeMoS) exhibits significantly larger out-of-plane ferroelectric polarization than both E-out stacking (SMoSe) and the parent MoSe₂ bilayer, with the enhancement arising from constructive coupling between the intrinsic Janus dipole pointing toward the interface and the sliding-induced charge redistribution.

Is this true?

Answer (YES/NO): NO